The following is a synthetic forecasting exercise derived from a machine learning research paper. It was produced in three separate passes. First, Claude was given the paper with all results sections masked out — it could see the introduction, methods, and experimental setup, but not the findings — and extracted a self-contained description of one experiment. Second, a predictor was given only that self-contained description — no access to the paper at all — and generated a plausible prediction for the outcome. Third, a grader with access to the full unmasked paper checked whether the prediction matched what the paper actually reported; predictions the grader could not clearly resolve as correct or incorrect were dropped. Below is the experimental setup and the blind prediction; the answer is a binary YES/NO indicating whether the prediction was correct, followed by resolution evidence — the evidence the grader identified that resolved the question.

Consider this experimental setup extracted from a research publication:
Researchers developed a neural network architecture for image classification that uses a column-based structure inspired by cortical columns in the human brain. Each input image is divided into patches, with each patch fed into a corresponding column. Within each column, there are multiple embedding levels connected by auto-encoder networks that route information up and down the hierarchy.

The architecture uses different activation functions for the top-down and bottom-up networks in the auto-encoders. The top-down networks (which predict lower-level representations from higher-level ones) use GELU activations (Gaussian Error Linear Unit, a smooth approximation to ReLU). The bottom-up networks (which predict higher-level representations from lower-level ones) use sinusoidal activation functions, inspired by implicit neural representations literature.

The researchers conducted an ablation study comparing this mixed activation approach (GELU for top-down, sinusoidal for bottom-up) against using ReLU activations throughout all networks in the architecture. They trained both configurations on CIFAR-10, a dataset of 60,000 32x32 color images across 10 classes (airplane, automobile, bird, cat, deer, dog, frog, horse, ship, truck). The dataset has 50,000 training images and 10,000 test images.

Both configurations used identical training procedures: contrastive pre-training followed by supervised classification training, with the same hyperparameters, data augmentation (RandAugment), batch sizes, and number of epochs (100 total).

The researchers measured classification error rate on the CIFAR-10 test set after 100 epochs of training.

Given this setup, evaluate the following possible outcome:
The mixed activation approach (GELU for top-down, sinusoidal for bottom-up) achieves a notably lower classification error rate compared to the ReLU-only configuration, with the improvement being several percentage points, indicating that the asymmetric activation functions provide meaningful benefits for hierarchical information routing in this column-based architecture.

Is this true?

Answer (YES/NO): NO